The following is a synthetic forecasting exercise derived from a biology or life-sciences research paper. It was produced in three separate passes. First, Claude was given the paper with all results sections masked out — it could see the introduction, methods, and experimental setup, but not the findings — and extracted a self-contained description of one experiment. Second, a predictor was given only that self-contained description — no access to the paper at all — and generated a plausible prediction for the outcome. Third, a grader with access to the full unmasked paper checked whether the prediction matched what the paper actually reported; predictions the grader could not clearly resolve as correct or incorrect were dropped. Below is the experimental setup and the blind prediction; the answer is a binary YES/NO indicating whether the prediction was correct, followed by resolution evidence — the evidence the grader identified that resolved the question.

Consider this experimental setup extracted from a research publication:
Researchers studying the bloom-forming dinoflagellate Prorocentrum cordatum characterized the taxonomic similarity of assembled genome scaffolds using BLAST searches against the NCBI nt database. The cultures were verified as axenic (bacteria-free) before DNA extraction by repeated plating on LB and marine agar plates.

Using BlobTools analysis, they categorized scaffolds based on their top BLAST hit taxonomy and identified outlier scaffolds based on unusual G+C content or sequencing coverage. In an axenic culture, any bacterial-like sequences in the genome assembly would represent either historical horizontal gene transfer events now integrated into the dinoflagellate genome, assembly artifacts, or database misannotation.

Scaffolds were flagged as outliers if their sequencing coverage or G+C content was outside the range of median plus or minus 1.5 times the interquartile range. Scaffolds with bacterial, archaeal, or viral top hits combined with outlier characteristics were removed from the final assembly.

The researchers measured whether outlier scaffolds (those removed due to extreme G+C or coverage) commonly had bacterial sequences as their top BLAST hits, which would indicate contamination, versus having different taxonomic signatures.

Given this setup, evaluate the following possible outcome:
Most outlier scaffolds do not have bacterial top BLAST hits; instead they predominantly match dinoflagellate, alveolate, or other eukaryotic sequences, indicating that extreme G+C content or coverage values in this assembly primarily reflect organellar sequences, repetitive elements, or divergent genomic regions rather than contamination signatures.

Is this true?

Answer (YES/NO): NO